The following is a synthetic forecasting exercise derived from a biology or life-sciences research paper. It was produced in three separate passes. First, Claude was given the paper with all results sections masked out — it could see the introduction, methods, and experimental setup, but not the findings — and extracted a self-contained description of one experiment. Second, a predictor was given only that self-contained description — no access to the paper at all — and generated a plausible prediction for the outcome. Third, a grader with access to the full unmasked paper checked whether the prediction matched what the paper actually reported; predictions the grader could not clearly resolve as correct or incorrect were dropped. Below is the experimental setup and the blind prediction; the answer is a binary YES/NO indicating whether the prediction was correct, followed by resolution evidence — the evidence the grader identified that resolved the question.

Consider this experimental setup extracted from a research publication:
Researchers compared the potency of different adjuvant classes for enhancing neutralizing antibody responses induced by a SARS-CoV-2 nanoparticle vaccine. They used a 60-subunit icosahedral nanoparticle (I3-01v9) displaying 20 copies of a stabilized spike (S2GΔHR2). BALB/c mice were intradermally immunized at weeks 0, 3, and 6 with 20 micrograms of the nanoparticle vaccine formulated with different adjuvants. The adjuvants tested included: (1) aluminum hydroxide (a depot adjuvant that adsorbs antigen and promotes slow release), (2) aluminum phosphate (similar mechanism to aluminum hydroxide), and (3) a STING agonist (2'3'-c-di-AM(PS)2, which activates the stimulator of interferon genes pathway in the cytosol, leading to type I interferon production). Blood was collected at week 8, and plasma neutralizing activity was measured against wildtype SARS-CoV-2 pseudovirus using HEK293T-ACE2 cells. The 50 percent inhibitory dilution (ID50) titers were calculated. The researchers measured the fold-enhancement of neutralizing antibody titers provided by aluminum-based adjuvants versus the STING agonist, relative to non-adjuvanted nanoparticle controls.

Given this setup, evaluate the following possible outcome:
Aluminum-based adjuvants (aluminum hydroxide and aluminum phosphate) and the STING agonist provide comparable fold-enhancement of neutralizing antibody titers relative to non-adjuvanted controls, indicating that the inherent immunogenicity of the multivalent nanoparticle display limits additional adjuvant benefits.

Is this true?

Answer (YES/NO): NO